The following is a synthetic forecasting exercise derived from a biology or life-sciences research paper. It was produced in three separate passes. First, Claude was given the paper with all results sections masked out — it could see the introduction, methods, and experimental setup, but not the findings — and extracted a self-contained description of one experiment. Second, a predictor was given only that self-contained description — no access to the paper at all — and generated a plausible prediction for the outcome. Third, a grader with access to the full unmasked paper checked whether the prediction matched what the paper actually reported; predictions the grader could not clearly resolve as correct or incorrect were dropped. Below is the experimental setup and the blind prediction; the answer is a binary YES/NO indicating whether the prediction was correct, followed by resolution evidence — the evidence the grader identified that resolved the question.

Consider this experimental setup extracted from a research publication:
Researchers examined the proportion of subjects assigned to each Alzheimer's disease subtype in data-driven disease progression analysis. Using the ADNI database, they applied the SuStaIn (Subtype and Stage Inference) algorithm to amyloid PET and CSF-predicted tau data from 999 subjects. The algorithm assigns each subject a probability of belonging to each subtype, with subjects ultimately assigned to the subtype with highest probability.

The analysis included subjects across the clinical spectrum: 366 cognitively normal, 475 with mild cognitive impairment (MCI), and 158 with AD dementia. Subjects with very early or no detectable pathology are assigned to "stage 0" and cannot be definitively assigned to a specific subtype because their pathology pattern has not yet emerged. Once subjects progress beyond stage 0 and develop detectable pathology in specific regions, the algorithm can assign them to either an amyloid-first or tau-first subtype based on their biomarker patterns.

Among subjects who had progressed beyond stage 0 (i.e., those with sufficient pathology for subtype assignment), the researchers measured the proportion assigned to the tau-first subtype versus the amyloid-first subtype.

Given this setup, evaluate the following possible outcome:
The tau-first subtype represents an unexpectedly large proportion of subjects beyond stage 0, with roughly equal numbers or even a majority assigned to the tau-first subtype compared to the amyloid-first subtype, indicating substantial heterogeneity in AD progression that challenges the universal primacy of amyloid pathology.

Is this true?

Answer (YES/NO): NO